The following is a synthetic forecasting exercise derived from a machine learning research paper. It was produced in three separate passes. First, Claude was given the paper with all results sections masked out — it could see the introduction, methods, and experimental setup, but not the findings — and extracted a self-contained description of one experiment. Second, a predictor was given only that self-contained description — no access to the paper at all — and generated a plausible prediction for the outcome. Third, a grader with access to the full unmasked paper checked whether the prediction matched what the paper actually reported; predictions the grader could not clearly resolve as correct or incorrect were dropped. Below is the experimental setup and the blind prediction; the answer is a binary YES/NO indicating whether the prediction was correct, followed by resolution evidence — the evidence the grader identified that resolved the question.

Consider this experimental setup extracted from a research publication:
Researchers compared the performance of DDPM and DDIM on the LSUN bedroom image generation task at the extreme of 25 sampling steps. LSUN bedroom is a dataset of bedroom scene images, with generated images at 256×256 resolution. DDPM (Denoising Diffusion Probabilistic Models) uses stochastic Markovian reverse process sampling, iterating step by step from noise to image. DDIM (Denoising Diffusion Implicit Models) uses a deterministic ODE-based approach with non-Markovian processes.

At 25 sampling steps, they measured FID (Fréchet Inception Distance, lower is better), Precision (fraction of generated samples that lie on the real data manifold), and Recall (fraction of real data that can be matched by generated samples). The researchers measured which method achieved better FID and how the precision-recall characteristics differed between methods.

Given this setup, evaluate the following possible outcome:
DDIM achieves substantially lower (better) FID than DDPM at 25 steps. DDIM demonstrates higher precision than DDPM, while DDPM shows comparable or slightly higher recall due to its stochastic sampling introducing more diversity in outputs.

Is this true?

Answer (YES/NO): NO